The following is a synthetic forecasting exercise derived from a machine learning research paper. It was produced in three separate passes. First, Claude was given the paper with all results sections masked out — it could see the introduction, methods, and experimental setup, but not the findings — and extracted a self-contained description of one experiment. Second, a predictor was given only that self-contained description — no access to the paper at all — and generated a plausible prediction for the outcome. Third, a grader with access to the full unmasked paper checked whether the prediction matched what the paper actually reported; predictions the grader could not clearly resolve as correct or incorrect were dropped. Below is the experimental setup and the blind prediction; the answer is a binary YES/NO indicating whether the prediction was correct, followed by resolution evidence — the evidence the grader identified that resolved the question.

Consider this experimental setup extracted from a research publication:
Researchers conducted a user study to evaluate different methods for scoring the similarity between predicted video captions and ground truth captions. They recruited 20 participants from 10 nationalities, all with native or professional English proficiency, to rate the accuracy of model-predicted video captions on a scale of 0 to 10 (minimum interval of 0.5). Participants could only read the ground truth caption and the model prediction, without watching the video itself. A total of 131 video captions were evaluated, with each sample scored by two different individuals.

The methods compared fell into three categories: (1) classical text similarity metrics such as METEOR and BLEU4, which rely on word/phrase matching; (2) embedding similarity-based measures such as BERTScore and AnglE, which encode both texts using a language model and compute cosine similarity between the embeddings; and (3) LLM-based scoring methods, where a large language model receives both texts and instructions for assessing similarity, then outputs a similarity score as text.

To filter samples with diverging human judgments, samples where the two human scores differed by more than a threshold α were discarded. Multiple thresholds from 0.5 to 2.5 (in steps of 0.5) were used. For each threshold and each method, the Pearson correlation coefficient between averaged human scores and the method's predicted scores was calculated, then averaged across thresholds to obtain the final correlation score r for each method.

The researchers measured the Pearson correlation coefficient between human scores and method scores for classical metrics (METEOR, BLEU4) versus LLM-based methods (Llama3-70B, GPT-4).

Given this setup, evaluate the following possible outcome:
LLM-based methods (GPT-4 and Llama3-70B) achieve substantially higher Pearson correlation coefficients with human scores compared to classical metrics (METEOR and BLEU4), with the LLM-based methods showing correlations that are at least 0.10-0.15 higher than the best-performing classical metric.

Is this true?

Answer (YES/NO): YES